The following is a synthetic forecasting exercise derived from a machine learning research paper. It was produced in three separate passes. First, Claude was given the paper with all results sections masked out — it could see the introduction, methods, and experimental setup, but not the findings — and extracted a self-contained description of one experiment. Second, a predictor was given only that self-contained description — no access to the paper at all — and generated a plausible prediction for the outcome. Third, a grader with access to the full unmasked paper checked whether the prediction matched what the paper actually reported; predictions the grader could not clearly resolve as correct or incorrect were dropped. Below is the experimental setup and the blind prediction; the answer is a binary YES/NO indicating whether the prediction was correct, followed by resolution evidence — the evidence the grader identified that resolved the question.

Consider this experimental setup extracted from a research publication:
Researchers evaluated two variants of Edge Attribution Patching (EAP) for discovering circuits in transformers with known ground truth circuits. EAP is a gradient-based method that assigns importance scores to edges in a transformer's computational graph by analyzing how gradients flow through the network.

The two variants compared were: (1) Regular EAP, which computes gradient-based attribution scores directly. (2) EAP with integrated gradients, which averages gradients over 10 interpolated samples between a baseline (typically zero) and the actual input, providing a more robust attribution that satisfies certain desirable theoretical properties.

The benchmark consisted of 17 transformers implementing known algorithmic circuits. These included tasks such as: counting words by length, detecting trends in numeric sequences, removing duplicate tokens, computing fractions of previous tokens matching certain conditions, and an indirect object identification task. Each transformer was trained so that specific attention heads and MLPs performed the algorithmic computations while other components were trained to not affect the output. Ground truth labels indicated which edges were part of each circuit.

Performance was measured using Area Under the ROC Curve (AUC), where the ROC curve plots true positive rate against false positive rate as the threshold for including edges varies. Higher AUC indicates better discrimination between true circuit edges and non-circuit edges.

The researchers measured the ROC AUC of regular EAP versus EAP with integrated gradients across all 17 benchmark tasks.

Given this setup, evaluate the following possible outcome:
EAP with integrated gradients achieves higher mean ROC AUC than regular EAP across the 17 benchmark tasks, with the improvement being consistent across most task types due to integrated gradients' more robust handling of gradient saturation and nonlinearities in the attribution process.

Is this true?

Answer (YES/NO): YES